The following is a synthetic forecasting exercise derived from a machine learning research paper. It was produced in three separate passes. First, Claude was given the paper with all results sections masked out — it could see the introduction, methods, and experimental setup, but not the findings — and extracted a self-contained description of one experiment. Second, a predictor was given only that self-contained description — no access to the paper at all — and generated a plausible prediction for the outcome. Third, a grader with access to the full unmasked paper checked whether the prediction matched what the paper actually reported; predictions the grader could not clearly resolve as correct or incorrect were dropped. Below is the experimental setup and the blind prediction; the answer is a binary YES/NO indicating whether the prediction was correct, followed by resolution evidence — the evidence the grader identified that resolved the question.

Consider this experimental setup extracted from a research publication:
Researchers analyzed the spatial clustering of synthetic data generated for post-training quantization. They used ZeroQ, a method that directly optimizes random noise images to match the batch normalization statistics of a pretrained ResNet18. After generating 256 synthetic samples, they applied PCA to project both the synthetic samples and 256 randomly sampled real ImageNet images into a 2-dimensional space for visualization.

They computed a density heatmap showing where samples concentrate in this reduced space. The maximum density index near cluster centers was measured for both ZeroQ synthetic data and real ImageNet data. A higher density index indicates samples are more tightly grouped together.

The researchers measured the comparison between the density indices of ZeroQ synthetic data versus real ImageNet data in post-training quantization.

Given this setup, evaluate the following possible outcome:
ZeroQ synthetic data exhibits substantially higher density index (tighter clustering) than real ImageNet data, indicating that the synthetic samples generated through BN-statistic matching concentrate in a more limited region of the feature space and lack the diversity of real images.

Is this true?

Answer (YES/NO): YES